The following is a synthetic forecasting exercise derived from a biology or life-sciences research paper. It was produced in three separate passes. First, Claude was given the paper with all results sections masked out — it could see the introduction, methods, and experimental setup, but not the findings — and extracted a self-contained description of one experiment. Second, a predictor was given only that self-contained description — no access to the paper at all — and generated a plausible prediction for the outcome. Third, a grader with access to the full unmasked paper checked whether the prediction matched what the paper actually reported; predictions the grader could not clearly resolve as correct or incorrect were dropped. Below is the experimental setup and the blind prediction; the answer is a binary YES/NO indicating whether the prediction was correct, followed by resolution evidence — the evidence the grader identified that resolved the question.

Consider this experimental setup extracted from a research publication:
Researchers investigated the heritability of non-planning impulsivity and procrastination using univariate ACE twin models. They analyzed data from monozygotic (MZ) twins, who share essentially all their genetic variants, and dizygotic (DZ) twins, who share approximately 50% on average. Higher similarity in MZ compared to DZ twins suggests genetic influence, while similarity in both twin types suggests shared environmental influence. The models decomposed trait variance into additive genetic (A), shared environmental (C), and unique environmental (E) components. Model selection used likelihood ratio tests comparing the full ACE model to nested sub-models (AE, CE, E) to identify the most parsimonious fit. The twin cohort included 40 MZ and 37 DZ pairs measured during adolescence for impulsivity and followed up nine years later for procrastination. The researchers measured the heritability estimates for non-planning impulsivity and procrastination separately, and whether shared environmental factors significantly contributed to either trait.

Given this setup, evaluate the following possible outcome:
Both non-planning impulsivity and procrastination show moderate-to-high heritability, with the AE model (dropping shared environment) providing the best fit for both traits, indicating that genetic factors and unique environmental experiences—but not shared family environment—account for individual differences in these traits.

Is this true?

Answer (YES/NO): YES